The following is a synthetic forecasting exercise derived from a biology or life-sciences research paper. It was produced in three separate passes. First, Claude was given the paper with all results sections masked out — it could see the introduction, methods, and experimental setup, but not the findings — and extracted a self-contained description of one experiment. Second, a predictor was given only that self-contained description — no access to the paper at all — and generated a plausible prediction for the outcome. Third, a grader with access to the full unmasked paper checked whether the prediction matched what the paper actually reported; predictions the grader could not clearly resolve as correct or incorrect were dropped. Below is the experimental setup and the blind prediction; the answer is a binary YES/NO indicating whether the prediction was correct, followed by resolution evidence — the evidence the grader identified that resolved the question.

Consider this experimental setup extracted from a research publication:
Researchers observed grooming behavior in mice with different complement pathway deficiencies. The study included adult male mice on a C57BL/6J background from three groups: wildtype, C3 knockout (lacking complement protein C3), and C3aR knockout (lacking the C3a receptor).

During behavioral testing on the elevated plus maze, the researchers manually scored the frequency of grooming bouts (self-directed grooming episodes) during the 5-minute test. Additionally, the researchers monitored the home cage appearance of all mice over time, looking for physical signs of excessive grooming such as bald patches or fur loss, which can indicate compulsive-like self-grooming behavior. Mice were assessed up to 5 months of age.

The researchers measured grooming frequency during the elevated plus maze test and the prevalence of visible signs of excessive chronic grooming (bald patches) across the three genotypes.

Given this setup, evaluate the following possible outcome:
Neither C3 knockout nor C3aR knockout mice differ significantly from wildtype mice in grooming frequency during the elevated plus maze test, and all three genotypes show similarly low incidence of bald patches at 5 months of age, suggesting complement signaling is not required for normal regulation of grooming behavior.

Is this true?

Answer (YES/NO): NO